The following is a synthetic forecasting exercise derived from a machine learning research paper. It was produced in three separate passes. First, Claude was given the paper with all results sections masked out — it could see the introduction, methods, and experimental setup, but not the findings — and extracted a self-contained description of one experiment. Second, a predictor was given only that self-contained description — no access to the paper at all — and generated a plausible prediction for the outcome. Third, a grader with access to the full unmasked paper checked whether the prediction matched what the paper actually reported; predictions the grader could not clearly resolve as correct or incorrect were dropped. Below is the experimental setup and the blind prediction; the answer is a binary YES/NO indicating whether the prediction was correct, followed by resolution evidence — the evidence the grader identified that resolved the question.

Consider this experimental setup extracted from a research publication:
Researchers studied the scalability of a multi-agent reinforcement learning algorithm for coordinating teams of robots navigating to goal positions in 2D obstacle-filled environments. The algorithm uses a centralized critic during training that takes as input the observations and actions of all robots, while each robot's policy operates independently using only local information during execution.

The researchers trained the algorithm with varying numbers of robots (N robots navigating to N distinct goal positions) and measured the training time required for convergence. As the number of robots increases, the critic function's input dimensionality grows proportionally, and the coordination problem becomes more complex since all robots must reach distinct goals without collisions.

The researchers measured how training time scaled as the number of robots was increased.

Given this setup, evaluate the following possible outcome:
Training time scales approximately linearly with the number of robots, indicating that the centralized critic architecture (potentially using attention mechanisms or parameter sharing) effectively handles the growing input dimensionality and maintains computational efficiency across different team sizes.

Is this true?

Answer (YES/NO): NO